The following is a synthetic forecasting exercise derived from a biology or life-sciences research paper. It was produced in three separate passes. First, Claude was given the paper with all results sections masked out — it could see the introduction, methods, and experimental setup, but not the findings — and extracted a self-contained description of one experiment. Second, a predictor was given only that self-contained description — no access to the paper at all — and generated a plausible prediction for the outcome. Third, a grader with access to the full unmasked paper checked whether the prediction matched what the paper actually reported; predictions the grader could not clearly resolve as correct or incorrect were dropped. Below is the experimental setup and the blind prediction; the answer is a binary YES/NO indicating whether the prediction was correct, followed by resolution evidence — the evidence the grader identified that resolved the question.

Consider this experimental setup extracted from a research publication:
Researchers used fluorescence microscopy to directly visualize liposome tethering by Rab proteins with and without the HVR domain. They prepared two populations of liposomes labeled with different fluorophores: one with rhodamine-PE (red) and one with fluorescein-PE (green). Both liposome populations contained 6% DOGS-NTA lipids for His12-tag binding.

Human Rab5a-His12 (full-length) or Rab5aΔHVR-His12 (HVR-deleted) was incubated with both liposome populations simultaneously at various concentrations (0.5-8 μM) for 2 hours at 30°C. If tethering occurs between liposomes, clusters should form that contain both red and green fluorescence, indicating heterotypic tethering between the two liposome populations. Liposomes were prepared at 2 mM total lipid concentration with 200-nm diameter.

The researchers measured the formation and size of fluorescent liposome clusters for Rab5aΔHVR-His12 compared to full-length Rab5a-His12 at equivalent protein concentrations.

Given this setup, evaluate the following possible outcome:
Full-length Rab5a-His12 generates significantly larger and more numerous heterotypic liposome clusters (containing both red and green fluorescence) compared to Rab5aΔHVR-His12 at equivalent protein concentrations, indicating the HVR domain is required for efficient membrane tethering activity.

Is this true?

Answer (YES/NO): NO